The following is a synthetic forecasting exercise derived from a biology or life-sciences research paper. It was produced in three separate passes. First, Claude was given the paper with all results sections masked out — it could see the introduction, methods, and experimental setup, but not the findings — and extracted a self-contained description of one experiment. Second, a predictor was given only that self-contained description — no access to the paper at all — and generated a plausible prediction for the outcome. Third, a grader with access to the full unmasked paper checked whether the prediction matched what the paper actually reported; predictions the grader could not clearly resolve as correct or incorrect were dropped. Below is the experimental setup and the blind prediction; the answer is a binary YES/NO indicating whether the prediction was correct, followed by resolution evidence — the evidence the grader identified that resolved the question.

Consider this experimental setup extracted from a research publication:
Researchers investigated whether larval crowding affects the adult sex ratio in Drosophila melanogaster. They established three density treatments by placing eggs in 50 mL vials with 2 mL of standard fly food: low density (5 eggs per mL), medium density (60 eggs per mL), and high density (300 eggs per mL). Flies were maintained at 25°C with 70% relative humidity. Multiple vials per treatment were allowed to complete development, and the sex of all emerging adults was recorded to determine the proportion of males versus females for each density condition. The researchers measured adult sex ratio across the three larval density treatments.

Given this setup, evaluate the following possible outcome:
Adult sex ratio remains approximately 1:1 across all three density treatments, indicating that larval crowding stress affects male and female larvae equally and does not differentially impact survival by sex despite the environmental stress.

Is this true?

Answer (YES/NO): NO